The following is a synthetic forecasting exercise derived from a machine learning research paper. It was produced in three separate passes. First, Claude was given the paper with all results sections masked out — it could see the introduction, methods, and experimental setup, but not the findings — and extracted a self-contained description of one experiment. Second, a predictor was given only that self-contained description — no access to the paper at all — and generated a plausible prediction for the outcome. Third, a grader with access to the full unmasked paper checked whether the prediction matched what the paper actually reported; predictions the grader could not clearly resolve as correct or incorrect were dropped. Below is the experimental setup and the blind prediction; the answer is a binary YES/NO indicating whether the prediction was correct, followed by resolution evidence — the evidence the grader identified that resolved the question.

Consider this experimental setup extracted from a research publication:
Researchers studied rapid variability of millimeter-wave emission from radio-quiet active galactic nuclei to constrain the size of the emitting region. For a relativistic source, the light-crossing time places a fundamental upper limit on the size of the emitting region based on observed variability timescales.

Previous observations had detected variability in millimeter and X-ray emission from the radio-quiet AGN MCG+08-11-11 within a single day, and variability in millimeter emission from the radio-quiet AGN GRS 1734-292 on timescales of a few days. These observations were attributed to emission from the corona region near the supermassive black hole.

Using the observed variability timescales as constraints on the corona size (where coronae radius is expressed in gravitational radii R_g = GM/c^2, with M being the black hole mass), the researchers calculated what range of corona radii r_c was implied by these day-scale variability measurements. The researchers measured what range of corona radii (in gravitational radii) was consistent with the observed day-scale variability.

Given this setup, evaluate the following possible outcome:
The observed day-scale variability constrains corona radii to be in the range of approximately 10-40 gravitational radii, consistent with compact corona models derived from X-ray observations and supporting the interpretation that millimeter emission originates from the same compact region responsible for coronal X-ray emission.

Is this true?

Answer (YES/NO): NO